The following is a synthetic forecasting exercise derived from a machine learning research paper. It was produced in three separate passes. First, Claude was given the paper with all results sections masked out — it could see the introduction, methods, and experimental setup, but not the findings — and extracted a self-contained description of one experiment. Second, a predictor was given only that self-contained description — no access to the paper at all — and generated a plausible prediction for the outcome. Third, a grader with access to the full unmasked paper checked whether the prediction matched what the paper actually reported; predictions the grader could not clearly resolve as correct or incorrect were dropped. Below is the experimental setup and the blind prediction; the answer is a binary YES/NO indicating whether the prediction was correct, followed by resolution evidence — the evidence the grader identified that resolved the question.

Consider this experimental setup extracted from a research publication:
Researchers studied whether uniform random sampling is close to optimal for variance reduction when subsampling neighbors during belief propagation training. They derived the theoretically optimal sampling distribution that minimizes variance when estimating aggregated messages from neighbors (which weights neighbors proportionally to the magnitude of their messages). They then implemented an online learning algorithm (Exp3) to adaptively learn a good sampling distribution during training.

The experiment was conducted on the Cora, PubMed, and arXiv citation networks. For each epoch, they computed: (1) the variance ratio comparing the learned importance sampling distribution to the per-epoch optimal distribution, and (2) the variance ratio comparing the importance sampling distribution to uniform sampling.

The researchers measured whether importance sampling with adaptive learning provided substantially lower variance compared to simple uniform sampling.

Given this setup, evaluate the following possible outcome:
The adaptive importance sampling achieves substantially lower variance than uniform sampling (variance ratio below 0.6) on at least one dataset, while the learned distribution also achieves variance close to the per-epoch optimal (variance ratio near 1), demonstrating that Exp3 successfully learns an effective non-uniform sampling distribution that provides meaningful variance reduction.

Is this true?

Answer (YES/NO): NO